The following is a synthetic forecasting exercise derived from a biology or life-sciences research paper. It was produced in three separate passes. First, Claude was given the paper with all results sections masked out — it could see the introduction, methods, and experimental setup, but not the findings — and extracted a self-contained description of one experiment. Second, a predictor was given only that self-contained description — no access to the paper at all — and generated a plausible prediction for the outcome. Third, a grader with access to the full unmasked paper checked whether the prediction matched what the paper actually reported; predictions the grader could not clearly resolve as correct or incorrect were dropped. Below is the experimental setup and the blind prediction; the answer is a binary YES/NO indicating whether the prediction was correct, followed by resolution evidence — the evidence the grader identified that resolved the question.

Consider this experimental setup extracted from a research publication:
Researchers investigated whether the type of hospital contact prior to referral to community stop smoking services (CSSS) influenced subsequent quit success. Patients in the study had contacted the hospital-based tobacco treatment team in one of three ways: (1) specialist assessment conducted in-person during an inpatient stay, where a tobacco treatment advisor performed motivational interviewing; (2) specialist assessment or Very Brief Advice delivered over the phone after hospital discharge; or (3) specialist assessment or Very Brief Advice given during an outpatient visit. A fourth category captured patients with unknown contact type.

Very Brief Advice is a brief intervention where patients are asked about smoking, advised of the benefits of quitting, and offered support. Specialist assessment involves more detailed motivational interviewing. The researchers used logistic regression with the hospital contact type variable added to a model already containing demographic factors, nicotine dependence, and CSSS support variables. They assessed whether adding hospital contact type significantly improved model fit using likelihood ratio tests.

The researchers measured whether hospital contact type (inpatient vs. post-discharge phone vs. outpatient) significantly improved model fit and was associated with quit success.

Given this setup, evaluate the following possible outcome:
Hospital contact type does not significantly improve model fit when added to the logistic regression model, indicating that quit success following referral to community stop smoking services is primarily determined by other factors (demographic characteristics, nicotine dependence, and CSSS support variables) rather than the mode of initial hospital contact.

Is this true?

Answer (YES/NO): YES